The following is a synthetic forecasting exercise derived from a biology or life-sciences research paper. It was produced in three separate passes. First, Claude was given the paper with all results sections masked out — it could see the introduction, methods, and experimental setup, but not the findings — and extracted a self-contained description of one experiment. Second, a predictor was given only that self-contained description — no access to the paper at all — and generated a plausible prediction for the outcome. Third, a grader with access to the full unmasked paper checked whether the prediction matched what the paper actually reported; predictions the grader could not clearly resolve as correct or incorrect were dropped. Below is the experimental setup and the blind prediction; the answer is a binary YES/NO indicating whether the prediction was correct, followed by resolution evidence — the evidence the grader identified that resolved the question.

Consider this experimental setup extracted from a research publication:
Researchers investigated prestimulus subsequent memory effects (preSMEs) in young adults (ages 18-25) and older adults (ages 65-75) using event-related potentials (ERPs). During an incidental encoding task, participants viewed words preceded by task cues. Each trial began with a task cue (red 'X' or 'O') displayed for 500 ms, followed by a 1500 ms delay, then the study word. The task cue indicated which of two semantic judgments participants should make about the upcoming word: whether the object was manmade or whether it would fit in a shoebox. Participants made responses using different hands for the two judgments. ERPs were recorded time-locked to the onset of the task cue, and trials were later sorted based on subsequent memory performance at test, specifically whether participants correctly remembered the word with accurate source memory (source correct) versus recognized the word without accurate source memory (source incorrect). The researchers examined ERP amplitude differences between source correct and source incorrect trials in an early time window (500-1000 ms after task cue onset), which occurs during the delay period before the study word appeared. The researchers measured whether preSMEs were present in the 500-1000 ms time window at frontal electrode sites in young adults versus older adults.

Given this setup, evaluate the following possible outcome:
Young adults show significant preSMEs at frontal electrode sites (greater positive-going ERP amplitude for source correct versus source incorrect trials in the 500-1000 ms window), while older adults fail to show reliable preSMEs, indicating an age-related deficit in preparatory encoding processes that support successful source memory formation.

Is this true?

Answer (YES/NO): NO